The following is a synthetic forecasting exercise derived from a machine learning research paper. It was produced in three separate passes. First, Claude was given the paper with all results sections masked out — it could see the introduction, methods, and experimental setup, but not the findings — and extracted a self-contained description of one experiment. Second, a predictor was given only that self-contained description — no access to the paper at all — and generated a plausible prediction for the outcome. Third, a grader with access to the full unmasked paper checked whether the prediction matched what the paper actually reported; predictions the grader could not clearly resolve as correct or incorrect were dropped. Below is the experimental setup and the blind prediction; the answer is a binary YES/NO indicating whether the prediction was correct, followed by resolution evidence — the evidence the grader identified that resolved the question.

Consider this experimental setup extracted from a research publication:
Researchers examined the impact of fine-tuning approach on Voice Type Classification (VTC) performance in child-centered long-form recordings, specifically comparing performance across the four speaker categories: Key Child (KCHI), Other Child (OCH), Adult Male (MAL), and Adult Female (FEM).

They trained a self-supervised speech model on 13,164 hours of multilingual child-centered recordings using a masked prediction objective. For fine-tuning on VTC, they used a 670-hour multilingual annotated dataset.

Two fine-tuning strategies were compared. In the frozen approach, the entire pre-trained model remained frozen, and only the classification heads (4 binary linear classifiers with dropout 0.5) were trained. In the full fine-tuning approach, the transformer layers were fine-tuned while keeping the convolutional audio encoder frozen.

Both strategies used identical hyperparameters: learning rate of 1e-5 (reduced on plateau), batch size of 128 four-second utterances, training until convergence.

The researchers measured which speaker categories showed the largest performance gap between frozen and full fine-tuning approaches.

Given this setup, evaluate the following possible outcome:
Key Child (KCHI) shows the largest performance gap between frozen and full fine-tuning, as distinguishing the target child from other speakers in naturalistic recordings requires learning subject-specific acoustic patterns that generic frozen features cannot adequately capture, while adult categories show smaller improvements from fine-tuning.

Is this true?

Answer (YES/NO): NO